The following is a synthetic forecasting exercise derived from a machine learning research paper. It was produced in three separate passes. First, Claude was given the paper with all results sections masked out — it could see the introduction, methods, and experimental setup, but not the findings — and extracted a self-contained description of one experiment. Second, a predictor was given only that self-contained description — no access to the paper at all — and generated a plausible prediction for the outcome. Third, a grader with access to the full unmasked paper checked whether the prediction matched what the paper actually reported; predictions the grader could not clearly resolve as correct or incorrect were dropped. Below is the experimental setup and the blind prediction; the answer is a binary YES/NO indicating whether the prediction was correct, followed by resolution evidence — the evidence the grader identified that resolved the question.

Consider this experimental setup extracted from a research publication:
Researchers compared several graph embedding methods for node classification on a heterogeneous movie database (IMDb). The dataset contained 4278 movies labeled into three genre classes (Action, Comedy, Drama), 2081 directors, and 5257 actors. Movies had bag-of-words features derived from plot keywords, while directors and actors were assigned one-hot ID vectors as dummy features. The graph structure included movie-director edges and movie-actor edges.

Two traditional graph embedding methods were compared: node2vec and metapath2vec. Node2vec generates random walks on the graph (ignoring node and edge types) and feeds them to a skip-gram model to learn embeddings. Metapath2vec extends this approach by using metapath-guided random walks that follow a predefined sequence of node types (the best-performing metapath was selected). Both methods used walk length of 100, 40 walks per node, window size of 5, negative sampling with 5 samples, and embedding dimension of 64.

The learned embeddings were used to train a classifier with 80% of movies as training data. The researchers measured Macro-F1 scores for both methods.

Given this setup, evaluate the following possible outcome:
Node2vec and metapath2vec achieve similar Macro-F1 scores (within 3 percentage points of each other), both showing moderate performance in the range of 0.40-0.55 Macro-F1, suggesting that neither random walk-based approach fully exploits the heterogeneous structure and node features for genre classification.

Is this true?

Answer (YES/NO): YES